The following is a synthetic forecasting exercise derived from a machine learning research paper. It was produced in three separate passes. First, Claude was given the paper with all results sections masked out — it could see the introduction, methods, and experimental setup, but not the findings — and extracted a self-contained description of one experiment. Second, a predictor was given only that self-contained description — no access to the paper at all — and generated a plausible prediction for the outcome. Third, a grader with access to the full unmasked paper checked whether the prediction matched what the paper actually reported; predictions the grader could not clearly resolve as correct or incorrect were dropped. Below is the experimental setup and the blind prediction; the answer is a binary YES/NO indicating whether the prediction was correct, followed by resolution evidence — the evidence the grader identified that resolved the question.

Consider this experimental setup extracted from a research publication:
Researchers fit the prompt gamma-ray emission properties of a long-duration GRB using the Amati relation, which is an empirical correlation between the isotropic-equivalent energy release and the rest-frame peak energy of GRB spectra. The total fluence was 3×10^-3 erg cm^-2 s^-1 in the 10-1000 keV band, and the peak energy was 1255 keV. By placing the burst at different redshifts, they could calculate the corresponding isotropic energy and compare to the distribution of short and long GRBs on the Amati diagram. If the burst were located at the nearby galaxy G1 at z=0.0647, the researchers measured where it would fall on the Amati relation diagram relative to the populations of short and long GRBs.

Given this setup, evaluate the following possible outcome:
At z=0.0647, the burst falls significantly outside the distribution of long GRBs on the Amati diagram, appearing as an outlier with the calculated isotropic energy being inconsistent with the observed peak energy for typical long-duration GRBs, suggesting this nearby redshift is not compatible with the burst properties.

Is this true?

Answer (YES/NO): NO